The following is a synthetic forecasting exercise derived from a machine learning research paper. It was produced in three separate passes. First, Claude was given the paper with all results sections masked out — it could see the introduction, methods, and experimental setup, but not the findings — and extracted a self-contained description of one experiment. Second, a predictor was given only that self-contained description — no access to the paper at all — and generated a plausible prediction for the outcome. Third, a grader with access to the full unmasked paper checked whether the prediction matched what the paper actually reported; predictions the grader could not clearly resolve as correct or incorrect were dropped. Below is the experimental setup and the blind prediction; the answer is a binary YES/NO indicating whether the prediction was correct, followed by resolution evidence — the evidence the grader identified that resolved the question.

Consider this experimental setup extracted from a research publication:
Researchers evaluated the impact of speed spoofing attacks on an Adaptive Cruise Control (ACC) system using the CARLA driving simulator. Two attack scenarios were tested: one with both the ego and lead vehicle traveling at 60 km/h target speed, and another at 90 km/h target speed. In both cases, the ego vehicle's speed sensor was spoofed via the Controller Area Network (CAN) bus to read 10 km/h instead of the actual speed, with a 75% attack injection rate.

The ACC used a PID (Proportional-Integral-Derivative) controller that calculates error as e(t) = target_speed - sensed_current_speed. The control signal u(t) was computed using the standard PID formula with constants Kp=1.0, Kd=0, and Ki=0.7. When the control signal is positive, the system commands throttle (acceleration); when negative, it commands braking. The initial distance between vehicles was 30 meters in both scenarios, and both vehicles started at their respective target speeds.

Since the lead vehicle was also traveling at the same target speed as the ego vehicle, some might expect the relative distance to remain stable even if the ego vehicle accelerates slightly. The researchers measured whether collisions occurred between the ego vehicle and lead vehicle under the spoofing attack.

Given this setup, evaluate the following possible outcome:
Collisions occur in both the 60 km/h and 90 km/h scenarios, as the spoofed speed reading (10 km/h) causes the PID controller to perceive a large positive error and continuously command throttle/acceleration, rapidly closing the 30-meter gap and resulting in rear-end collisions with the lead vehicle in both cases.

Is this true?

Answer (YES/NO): YES